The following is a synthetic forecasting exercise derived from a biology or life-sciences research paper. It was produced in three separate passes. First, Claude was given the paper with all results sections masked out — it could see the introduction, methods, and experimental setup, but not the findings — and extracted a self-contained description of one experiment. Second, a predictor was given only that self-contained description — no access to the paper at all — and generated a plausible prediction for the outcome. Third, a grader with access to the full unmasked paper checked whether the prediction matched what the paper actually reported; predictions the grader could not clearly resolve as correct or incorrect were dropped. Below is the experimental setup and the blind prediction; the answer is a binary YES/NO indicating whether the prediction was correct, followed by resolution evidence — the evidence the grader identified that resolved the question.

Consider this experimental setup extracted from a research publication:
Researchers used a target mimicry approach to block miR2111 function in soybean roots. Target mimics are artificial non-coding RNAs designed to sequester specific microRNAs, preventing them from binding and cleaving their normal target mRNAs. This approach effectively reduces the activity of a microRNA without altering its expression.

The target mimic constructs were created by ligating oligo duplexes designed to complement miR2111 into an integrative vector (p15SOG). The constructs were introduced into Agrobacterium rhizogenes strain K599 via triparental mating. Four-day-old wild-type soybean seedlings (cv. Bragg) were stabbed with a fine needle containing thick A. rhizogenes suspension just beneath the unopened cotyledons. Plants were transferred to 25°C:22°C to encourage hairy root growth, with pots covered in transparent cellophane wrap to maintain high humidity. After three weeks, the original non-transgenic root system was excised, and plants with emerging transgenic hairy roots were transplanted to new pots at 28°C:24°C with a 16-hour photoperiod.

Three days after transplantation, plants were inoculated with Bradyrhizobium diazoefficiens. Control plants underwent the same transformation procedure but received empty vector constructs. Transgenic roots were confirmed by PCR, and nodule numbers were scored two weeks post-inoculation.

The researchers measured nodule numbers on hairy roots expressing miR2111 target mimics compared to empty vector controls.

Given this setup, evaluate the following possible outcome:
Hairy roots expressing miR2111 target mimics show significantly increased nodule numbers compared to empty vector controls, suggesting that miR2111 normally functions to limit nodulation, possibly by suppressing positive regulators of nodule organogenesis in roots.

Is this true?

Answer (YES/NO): NO